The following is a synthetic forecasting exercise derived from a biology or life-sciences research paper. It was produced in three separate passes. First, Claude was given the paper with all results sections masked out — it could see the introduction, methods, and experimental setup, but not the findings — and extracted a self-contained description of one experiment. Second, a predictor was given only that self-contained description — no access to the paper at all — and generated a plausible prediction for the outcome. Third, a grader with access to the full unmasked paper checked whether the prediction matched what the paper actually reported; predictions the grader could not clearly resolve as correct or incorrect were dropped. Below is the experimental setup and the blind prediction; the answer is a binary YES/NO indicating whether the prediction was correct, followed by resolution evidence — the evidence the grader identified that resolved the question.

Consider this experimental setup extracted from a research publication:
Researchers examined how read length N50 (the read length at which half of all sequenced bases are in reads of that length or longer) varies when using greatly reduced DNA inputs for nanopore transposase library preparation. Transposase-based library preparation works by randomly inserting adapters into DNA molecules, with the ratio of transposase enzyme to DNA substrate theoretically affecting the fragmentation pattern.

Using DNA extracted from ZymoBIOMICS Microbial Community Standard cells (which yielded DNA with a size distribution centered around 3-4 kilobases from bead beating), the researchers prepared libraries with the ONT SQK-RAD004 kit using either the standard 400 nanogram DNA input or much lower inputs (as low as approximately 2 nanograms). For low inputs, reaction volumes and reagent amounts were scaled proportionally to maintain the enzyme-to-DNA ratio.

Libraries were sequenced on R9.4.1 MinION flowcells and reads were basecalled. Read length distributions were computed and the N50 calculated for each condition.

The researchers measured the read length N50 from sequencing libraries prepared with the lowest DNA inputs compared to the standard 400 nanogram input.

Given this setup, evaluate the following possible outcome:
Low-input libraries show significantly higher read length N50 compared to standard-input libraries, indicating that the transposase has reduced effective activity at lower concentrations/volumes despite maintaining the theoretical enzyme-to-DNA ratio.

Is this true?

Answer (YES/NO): NO